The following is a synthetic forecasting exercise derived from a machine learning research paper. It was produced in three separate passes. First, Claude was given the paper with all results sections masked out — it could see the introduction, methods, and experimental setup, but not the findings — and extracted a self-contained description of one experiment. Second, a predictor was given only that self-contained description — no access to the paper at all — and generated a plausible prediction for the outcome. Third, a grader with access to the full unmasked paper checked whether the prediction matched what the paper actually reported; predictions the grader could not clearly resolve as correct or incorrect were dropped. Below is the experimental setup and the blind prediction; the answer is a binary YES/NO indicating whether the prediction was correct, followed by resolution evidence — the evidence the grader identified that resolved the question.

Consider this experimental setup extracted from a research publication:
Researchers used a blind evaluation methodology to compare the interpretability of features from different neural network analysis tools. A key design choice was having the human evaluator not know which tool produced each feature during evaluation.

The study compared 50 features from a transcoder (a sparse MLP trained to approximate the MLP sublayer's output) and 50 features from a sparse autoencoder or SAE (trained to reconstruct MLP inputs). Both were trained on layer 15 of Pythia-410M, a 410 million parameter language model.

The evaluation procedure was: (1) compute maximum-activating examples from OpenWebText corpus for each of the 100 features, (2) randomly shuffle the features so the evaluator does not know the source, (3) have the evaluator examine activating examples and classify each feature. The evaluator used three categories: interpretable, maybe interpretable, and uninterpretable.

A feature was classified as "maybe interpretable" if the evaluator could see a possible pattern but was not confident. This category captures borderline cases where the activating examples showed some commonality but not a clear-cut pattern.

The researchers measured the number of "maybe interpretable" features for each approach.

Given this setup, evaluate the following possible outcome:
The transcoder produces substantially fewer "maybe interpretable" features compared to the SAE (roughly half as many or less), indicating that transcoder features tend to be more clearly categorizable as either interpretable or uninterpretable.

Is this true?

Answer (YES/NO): NO